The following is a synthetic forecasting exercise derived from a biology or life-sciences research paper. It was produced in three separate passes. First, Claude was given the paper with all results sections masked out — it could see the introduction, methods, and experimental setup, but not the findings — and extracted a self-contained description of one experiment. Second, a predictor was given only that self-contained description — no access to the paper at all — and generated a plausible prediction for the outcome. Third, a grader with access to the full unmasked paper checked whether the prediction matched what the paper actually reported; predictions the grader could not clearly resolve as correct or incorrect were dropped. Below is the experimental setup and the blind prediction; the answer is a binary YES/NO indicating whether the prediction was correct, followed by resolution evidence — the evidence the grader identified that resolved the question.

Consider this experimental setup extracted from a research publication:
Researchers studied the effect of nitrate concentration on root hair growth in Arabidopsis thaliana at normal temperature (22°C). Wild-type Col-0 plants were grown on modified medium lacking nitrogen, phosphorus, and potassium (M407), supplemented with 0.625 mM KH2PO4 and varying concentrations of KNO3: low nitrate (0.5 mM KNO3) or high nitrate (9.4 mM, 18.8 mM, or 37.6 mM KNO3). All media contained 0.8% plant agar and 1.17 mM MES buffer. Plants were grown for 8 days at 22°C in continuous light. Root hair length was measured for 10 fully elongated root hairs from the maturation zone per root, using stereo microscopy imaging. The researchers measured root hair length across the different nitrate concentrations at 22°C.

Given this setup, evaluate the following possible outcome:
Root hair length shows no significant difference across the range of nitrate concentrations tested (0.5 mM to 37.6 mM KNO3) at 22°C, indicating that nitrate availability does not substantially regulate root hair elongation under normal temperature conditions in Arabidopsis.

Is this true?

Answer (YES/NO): NO